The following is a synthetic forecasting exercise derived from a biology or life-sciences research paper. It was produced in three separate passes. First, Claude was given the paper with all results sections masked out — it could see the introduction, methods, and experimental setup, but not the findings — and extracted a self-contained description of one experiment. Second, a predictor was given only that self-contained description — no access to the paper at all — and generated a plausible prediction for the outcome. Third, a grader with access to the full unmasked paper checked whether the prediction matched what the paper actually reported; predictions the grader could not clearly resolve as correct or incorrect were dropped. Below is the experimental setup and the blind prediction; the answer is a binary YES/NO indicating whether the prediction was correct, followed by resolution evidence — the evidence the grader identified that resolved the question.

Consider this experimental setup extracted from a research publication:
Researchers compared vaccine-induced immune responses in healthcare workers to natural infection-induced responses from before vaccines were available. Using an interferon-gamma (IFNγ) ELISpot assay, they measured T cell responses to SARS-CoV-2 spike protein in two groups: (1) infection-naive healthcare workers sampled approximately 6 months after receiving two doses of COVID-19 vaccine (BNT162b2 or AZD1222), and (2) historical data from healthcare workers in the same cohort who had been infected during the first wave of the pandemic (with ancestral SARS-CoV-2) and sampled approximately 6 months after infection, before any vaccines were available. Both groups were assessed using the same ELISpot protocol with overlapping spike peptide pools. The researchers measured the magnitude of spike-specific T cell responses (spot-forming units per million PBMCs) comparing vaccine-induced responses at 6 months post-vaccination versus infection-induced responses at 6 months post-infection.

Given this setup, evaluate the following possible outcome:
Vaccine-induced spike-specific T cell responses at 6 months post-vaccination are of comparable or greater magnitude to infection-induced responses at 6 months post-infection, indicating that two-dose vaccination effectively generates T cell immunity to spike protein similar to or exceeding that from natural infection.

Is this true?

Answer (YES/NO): YES